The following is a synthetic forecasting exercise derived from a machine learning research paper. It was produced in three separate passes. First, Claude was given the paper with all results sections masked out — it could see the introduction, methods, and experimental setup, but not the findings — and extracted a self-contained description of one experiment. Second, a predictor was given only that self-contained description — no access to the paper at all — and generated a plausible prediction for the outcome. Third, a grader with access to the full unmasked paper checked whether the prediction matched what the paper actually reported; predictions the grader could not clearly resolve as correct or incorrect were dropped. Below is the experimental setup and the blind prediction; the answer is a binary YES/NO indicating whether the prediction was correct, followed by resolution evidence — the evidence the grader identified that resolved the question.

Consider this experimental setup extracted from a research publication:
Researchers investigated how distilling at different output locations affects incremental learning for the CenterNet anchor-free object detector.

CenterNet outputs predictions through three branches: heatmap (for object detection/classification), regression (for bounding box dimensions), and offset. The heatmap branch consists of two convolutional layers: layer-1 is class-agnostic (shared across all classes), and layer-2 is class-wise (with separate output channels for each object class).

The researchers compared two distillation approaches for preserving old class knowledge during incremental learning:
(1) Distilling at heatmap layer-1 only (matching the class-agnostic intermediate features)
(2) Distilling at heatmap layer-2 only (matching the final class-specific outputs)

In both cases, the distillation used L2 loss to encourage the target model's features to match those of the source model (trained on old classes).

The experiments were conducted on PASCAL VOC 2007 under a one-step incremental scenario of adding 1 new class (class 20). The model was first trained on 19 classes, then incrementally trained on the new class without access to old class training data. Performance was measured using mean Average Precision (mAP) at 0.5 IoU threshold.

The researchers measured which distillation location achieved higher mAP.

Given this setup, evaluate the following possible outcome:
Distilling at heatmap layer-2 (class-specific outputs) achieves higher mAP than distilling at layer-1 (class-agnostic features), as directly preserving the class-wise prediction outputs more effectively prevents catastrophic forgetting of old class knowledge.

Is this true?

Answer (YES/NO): YES